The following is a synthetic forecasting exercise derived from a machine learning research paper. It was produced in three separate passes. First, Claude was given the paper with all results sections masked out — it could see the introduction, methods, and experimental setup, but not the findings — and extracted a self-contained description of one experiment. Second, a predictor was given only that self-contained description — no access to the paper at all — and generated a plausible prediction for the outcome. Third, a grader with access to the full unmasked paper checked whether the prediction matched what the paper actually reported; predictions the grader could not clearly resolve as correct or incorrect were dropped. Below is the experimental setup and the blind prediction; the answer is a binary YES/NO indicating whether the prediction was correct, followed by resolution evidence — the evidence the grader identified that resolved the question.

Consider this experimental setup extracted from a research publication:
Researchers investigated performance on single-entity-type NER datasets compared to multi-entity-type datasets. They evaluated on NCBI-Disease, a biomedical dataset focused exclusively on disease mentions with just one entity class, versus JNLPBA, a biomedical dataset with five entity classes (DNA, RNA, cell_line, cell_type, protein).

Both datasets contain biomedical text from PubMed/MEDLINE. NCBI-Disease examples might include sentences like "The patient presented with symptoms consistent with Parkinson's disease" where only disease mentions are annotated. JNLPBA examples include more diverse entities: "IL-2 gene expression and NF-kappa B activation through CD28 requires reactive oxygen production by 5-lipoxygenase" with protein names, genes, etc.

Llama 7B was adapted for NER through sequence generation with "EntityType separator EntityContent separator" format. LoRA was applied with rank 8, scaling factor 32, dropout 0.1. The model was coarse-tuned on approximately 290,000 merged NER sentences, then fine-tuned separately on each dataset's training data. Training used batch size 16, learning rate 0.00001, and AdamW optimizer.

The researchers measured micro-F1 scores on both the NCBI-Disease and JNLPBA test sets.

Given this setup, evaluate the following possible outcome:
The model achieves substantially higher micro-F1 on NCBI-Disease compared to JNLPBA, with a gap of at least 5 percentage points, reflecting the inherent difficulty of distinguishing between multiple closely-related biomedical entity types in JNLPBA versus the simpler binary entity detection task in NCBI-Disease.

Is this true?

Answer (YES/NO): YES